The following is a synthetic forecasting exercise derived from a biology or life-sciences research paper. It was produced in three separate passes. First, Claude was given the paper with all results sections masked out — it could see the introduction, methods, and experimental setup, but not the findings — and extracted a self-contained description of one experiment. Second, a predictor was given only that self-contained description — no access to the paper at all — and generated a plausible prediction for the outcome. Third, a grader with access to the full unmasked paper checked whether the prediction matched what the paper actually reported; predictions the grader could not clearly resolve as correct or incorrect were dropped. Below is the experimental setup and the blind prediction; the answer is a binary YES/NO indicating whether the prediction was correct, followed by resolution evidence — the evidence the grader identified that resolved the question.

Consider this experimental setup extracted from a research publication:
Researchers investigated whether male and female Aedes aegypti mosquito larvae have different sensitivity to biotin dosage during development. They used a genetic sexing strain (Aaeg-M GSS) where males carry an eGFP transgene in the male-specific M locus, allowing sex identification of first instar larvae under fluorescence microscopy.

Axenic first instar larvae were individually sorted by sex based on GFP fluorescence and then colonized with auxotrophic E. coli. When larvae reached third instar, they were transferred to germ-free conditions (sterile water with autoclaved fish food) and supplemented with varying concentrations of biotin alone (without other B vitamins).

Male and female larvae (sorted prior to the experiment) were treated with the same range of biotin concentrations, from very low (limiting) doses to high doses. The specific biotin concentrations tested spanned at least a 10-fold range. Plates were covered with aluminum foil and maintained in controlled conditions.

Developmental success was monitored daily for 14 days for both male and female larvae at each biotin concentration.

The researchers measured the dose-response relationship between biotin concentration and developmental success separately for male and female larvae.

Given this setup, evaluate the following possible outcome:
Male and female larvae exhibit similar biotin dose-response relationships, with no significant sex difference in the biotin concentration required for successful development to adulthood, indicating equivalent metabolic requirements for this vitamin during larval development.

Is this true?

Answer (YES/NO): NO